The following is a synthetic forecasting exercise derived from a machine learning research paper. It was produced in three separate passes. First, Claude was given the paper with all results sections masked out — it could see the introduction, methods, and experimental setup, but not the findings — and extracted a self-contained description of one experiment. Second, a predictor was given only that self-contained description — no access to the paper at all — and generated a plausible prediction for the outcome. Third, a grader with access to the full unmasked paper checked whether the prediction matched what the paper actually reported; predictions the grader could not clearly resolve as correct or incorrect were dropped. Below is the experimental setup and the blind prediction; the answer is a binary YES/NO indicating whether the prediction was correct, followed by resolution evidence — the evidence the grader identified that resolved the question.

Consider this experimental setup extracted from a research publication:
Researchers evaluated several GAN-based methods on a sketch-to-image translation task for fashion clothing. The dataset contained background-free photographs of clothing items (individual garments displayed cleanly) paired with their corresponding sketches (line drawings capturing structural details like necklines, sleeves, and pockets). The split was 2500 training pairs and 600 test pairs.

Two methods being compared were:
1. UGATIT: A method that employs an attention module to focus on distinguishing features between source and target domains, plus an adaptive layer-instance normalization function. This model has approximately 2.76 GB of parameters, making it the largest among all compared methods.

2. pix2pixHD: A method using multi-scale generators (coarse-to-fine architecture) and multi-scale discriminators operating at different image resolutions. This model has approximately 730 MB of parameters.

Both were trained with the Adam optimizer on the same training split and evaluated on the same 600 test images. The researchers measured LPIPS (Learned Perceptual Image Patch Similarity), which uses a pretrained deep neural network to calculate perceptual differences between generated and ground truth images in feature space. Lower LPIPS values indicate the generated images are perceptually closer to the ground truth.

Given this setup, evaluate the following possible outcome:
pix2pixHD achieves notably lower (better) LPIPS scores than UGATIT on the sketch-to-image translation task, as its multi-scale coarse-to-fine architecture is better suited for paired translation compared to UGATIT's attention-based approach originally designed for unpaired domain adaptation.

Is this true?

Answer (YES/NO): YES